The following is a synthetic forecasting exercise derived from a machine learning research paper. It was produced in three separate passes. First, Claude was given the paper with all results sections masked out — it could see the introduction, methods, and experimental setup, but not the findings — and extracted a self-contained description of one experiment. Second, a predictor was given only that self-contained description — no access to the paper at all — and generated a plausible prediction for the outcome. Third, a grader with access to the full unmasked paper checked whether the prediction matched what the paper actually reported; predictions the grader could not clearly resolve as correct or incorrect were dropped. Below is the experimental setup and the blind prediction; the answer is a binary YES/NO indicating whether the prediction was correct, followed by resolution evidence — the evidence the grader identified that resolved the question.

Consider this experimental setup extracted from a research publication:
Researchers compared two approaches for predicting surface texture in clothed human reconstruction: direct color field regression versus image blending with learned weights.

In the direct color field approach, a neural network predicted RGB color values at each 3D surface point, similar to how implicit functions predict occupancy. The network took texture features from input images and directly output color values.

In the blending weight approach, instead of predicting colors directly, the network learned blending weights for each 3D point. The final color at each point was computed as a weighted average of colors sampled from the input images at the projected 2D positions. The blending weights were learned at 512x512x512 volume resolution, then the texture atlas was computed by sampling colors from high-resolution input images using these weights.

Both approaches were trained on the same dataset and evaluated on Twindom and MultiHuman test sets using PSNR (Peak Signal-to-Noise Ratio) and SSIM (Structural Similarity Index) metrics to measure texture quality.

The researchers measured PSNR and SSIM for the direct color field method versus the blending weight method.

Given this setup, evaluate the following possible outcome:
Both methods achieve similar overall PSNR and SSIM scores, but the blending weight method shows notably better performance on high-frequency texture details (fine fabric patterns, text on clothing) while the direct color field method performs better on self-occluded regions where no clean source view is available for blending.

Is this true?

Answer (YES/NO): NO